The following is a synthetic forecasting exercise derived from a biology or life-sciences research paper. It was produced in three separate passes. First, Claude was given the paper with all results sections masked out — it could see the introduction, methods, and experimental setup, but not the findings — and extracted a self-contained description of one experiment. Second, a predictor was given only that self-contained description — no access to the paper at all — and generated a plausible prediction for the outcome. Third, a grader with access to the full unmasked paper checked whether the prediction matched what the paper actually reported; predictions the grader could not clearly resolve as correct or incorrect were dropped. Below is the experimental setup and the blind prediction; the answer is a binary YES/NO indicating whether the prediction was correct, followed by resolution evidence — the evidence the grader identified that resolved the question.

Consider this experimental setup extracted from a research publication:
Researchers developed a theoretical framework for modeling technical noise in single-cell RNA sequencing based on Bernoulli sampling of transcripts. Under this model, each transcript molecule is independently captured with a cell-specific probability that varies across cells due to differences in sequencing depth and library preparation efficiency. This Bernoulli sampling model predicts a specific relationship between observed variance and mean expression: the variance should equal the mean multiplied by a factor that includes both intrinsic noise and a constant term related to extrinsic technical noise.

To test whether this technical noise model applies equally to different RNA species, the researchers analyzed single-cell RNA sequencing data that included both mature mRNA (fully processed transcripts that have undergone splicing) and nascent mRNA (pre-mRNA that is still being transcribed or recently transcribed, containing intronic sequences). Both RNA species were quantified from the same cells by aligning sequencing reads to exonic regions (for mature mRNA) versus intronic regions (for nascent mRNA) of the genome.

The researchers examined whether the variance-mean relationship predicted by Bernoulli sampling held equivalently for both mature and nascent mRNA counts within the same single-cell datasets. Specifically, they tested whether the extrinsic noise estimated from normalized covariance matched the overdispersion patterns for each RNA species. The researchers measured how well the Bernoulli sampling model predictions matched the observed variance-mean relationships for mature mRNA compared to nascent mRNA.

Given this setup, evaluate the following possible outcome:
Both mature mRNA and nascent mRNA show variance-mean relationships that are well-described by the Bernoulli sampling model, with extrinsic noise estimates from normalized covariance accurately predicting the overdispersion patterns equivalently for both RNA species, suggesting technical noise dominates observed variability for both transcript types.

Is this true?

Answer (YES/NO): NO